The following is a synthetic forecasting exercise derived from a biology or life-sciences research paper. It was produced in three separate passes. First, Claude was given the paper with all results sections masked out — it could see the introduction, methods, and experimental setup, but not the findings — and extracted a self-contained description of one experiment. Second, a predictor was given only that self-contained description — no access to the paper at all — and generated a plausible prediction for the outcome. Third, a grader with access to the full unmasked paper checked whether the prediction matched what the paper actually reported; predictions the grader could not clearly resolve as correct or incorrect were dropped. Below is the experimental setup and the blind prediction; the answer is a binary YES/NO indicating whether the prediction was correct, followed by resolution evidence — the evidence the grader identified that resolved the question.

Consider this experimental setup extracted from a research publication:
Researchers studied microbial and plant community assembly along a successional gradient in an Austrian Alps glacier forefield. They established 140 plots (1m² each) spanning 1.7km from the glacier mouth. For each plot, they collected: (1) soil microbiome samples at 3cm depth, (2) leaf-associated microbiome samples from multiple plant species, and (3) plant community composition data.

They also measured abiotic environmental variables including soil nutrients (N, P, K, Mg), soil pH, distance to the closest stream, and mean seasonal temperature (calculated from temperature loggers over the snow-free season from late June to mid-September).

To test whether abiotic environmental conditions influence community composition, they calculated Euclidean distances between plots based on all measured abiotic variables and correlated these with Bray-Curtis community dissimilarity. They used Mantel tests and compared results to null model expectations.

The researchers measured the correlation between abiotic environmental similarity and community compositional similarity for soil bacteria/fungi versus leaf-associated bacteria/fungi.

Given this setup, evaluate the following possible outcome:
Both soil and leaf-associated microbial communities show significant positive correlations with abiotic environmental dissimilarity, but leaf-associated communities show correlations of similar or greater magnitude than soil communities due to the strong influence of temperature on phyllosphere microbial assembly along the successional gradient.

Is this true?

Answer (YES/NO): NO